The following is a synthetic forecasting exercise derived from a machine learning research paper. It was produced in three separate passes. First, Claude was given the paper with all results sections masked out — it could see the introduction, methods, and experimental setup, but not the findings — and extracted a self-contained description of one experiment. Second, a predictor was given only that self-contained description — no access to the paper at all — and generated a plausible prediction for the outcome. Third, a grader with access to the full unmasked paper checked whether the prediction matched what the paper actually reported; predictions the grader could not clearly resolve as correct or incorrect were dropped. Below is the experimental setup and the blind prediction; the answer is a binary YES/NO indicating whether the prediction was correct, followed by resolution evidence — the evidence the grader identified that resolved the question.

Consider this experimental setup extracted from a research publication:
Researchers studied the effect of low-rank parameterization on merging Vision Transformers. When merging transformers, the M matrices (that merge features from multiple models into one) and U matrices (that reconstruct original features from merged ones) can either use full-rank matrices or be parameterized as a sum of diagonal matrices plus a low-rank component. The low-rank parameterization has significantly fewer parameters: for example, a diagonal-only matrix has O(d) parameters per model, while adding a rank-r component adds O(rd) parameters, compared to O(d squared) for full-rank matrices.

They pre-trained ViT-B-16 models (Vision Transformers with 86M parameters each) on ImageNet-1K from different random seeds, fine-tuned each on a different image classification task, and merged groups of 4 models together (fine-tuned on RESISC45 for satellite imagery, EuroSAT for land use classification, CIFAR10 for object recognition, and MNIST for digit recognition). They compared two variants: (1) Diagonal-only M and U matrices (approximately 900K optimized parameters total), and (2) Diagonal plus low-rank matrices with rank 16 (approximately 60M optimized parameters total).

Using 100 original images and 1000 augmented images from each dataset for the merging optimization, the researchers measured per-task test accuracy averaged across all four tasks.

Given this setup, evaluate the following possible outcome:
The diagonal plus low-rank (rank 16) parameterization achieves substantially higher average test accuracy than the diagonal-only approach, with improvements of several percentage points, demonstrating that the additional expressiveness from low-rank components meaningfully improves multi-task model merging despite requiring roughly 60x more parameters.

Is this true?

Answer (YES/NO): YES